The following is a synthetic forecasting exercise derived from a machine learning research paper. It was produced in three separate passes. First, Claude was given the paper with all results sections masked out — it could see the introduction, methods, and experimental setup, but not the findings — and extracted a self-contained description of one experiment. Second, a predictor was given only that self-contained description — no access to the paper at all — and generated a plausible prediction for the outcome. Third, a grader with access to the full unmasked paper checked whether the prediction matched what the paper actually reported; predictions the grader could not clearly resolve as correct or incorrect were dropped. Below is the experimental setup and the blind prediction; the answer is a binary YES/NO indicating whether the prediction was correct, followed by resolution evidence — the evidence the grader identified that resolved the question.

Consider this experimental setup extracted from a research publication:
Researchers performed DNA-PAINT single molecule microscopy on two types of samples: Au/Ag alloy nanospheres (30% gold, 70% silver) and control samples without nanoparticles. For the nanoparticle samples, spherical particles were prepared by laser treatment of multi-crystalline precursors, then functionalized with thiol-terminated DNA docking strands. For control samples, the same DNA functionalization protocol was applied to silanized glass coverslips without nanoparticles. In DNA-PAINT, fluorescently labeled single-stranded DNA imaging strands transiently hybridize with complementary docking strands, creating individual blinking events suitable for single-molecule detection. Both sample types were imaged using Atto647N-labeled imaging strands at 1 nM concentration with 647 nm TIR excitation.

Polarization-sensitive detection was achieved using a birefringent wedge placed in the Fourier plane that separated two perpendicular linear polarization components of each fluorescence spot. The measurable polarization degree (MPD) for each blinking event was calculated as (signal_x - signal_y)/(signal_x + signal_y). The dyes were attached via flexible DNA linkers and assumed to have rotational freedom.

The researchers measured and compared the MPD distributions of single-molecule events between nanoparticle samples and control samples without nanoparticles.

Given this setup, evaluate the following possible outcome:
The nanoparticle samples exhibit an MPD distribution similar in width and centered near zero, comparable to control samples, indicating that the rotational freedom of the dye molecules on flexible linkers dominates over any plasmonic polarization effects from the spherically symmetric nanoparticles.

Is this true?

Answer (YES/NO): NO